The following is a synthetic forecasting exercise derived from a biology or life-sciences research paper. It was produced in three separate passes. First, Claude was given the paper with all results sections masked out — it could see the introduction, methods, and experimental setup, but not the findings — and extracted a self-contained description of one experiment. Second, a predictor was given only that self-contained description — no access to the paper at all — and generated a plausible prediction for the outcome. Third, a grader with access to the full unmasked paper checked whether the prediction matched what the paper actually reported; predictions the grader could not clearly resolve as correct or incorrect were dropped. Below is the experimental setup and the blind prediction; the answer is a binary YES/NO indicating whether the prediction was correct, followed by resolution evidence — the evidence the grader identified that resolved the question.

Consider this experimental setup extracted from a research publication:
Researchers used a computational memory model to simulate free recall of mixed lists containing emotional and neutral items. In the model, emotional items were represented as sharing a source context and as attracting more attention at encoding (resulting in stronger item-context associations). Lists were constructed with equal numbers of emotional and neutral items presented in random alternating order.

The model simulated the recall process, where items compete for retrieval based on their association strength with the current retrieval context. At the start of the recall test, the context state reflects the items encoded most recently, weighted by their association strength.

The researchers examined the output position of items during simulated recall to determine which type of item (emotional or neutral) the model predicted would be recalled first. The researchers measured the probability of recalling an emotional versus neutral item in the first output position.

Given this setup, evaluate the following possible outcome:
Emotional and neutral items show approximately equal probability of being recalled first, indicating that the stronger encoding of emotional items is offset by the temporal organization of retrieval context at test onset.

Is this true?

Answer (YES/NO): NO